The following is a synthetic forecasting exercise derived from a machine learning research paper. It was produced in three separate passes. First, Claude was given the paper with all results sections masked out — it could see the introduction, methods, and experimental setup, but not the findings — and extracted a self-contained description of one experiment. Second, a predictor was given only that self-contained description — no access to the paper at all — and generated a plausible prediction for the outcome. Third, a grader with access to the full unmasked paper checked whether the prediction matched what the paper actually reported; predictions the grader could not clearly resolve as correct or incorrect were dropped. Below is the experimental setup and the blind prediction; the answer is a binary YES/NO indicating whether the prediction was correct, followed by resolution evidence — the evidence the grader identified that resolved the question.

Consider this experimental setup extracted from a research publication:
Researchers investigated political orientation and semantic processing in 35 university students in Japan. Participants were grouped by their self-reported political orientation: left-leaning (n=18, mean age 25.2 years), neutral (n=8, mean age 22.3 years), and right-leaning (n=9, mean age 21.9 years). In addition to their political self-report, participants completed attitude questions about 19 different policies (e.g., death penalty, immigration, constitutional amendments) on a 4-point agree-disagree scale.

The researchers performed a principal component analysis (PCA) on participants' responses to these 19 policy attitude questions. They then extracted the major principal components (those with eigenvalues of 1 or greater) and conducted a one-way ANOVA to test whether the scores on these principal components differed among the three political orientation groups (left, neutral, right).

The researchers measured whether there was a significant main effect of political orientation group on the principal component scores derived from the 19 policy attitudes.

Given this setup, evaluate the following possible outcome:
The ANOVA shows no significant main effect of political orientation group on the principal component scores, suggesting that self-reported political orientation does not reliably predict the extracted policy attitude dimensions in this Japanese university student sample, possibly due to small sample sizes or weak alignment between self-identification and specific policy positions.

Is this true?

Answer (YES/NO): NO